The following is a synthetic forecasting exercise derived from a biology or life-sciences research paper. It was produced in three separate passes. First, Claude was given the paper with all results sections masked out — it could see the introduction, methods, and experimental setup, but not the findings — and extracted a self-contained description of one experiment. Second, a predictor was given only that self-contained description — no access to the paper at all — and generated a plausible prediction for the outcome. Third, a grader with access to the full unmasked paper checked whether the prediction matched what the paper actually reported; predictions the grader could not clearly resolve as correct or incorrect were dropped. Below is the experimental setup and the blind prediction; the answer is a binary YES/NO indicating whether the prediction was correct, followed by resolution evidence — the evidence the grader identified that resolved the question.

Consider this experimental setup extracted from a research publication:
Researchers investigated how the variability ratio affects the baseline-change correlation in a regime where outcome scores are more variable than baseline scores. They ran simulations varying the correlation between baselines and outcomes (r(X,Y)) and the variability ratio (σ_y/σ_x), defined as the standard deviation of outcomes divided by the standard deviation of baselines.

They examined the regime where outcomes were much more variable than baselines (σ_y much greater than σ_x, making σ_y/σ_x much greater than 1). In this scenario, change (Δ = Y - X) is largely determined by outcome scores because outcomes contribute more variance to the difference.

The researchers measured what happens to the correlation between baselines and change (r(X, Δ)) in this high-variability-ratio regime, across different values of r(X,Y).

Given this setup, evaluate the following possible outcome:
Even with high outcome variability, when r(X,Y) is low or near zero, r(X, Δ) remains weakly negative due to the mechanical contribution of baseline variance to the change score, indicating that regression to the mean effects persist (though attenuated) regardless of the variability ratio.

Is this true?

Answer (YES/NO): NO